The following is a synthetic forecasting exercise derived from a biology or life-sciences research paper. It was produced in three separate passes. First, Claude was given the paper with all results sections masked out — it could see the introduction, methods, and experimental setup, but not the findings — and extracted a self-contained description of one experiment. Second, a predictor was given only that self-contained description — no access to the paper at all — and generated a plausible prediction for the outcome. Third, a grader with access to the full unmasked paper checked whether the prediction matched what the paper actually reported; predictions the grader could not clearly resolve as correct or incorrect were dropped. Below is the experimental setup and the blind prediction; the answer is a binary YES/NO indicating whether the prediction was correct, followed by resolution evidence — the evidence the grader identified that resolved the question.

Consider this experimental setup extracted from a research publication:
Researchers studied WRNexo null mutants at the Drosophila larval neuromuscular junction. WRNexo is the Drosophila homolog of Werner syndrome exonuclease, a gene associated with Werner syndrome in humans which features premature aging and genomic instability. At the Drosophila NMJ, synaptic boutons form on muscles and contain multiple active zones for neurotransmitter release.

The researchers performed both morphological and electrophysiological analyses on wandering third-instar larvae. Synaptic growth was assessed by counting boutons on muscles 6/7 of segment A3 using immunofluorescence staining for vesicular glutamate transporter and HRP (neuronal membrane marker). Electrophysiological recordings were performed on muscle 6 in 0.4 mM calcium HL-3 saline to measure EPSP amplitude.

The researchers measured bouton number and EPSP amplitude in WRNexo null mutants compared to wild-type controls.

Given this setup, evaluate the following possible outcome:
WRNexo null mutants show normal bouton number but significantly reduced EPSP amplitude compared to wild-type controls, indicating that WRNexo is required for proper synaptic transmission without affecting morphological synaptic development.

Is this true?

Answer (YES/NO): NO